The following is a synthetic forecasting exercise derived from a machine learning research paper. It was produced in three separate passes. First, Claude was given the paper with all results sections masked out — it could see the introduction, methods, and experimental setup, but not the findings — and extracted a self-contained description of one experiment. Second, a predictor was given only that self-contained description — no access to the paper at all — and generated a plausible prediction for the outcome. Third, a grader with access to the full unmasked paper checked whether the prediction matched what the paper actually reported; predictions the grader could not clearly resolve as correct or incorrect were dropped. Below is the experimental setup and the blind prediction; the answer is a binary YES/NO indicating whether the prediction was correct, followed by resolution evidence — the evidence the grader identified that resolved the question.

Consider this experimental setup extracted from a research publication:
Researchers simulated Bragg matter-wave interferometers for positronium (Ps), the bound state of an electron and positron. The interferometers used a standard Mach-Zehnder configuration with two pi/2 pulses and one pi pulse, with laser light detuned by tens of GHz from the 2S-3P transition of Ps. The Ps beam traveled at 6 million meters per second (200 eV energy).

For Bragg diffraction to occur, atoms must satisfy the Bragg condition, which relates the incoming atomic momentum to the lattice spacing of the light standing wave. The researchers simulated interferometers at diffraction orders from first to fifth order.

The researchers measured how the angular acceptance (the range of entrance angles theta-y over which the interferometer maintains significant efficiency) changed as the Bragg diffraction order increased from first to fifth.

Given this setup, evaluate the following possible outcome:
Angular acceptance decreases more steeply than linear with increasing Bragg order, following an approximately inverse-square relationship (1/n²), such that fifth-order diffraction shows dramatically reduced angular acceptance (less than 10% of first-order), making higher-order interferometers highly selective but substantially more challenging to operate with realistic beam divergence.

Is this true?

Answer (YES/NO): NO